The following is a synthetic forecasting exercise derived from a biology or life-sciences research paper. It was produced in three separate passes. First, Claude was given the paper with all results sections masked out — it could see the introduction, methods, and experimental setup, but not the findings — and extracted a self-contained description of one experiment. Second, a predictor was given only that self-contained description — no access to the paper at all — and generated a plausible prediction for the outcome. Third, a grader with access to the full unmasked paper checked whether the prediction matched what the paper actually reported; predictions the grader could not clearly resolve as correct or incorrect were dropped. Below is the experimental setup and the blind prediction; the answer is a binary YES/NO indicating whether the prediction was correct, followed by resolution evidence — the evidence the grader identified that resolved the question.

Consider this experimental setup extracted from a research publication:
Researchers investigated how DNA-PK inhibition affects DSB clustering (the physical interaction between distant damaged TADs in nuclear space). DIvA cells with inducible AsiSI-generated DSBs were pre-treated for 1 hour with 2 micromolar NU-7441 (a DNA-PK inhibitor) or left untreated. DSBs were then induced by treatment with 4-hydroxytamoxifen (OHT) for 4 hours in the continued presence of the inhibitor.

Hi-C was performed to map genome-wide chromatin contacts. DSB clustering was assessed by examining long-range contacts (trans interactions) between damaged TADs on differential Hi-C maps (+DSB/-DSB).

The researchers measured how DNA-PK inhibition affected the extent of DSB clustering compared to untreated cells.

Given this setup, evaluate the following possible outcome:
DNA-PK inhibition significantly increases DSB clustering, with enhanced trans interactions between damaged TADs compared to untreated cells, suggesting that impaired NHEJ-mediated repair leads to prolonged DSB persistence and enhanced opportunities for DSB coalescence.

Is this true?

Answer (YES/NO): YES